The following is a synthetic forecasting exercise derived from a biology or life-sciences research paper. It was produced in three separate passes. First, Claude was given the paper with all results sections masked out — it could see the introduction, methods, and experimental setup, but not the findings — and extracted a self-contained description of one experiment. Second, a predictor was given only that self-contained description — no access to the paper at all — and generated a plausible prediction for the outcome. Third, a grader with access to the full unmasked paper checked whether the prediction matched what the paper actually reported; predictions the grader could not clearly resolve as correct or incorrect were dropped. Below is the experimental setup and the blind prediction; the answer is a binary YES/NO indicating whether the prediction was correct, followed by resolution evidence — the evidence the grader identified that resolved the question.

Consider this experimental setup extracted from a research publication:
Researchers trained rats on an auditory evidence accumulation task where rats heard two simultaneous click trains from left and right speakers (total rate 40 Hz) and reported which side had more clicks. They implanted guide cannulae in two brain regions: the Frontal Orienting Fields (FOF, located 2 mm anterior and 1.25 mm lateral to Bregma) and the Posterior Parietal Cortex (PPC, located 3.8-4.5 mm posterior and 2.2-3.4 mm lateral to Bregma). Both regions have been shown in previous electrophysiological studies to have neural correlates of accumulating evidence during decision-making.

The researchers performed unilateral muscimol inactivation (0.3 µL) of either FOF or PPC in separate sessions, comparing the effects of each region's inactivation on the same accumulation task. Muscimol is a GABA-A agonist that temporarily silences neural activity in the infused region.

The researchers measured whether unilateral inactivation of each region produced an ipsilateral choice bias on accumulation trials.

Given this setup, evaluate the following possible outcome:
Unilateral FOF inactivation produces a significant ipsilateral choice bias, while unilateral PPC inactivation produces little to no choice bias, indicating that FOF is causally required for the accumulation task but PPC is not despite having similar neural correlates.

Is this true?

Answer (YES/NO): YES